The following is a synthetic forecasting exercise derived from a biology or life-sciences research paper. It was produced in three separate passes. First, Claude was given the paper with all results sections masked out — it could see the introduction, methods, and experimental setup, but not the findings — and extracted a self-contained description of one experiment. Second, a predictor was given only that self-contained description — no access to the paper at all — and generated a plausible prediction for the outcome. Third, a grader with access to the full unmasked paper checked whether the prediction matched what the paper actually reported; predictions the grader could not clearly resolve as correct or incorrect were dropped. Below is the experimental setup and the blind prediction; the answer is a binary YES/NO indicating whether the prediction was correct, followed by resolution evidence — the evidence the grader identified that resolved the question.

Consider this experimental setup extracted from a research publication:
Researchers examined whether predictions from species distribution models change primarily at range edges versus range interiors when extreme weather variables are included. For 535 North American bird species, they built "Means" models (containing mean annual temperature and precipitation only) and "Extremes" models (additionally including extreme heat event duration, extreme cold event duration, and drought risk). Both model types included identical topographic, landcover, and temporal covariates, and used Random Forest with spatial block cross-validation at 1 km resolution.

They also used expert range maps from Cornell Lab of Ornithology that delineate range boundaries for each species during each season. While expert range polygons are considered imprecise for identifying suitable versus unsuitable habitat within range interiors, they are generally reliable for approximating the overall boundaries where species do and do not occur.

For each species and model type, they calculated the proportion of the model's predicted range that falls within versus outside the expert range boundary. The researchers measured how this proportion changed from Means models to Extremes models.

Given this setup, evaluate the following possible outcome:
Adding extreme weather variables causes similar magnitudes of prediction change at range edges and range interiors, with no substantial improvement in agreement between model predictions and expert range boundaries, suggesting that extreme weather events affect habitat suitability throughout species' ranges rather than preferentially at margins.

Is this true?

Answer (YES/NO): NO